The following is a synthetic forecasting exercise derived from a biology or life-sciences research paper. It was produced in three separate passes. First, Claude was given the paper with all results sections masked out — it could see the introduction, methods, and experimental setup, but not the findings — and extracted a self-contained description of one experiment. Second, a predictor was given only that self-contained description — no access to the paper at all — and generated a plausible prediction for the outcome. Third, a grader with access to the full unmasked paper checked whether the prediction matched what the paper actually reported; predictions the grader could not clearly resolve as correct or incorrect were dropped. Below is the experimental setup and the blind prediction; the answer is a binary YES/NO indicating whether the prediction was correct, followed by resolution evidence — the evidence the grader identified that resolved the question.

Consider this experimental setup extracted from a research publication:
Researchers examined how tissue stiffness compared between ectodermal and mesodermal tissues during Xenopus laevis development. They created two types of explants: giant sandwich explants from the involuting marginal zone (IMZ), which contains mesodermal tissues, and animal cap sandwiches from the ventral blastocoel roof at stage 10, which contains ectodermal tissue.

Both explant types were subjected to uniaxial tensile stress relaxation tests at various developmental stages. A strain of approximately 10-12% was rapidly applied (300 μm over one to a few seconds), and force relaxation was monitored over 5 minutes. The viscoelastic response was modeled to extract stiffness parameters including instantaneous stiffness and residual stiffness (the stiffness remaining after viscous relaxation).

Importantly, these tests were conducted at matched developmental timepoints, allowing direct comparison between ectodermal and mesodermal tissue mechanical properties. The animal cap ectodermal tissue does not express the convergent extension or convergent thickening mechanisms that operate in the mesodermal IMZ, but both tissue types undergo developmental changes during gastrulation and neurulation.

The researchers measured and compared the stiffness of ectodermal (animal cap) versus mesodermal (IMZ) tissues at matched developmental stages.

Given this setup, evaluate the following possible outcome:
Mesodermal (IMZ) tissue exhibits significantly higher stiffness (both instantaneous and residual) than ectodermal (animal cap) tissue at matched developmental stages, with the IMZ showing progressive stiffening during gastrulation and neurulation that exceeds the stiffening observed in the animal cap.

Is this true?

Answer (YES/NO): NO